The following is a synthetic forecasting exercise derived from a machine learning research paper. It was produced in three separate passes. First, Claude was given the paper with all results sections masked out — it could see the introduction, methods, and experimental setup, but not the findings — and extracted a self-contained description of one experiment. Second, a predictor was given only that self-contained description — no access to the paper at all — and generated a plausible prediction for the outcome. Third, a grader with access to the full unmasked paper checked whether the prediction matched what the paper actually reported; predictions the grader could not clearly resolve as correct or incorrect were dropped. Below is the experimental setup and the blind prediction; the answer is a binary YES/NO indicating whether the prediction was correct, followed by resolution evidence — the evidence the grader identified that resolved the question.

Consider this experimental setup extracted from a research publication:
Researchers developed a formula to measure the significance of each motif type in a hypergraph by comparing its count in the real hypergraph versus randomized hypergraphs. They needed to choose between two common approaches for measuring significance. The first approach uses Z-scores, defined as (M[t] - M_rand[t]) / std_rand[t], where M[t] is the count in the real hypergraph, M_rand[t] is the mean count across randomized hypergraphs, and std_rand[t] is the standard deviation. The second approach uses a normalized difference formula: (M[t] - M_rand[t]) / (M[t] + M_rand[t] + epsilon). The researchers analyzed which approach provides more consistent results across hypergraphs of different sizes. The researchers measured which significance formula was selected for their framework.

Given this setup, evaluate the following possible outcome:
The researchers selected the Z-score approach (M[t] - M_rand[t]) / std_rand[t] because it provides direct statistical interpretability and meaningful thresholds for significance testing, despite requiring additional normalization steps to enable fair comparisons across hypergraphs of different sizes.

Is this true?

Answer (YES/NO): NO